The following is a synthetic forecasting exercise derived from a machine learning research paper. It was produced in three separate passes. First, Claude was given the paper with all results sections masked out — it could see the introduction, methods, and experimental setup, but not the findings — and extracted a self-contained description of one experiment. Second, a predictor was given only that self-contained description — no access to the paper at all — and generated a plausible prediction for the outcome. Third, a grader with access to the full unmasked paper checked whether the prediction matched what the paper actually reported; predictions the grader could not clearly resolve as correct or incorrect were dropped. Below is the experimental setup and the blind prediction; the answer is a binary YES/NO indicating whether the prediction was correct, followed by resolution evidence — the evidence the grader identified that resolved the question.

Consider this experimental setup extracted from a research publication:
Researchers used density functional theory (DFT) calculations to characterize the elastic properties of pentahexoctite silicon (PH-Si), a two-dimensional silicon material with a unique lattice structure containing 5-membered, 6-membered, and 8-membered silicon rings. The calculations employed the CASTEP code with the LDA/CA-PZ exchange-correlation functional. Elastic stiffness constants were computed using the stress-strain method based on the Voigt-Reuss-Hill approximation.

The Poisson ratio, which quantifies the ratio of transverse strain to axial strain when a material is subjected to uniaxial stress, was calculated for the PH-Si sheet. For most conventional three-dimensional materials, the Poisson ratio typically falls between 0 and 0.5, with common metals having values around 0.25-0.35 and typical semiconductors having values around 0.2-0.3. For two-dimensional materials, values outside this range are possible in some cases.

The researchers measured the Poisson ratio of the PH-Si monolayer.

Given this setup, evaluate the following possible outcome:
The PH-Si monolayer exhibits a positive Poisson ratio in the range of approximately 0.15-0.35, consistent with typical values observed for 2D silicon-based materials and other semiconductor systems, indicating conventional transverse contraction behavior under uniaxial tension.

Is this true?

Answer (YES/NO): NO